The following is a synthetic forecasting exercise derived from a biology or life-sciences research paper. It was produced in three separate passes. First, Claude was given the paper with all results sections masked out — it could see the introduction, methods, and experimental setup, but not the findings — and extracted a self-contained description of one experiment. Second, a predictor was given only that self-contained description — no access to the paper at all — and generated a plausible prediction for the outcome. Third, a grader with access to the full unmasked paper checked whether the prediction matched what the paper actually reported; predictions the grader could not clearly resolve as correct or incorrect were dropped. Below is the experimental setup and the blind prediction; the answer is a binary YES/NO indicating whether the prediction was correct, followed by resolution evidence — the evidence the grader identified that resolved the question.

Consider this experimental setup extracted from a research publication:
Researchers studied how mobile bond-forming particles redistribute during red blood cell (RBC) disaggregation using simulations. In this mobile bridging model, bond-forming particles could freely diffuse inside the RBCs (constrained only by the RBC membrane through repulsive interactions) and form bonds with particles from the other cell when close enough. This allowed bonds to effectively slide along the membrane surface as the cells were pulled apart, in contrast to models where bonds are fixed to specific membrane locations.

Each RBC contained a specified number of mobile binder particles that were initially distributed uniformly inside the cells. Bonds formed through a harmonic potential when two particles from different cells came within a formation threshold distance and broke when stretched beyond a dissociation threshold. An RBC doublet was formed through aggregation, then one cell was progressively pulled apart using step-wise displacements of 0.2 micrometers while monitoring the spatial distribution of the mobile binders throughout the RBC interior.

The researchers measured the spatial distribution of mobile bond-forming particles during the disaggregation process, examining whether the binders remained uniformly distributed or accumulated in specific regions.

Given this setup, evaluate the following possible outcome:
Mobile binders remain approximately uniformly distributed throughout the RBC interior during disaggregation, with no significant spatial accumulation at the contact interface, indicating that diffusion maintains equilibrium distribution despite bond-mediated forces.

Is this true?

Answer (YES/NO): NO